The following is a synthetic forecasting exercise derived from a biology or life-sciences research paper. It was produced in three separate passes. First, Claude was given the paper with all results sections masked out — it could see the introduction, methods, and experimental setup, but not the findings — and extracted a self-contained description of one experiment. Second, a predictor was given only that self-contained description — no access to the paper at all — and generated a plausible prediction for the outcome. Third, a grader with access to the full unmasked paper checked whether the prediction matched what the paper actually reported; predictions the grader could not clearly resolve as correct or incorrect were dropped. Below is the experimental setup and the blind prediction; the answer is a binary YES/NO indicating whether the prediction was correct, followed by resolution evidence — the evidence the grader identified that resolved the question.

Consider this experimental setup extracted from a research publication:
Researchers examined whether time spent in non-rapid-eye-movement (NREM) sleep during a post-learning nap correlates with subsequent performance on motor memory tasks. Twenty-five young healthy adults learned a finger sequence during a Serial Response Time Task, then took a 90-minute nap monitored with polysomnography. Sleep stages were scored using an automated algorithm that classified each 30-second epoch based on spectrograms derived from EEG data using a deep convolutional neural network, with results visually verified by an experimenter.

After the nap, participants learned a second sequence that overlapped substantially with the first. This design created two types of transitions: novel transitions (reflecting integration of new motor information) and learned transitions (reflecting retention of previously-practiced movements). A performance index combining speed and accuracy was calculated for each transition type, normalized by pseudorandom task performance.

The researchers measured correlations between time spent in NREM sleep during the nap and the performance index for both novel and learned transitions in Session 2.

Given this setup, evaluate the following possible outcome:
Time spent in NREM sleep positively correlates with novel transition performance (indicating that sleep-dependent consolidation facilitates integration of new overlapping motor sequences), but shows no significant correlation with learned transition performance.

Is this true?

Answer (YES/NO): NO